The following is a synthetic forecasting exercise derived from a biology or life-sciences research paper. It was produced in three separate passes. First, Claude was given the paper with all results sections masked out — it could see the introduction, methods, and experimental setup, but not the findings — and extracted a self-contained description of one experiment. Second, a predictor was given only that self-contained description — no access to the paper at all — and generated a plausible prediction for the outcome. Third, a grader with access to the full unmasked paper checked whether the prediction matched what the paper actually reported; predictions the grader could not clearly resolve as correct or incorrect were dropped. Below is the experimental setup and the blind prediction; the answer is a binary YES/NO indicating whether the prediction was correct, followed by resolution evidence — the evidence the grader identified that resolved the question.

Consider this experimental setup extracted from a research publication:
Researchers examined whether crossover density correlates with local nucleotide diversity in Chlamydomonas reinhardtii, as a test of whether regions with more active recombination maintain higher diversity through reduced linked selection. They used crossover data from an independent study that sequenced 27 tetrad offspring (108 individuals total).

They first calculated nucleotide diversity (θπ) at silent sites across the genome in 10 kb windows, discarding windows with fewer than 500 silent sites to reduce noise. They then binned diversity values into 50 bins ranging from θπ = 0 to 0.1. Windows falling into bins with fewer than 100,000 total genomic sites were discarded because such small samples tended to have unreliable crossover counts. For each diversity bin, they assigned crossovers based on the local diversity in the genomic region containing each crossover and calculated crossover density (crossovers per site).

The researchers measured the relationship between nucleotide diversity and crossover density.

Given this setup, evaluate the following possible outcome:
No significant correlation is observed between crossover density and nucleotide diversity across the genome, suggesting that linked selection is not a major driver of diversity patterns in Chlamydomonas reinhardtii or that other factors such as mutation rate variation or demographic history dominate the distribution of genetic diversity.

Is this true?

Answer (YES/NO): NO